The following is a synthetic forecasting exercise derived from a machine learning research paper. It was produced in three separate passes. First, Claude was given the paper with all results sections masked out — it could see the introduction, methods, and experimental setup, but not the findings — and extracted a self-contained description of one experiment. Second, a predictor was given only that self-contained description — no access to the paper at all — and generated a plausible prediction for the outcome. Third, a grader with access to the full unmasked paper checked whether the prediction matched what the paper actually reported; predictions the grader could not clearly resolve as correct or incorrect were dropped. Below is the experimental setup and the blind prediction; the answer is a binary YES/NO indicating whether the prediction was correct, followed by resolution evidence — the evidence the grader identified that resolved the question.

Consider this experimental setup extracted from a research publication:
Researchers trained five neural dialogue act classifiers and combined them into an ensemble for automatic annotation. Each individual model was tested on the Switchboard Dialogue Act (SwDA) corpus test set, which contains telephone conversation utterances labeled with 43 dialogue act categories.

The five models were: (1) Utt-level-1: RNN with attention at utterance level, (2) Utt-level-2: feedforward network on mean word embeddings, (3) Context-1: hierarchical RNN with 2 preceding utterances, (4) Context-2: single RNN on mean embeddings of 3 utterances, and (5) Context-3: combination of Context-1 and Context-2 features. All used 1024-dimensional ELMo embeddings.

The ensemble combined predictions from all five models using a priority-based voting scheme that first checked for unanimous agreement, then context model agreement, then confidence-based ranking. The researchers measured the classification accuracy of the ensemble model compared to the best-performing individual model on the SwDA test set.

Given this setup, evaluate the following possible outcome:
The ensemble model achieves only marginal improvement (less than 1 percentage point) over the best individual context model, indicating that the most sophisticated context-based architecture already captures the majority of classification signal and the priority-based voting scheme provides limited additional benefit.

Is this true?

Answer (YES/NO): YES